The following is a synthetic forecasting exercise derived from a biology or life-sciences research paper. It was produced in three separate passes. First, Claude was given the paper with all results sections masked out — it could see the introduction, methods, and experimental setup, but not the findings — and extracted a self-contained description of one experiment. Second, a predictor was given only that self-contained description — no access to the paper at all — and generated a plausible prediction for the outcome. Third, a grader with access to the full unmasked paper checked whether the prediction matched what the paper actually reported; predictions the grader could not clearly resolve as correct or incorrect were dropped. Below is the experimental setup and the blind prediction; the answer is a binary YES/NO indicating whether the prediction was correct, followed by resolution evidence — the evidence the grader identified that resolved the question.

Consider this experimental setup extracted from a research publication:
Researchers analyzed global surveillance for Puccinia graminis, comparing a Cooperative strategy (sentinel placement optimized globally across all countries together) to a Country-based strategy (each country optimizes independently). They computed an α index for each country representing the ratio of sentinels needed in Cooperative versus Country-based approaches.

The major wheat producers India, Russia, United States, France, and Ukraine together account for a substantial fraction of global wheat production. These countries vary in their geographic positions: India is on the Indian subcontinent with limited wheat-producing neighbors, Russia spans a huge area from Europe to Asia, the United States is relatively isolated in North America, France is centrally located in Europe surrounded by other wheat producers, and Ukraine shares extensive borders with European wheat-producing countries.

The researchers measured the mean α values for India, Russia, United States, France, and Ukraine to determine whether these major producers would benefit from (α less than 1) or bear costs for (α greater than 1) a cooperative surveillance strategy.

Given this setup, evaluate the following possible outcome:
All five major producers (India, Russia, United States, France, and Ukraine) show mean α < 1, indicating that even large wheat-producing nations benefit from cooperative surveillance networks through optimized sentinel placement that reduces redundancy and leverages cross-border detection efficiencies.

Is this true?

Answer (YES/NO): YES